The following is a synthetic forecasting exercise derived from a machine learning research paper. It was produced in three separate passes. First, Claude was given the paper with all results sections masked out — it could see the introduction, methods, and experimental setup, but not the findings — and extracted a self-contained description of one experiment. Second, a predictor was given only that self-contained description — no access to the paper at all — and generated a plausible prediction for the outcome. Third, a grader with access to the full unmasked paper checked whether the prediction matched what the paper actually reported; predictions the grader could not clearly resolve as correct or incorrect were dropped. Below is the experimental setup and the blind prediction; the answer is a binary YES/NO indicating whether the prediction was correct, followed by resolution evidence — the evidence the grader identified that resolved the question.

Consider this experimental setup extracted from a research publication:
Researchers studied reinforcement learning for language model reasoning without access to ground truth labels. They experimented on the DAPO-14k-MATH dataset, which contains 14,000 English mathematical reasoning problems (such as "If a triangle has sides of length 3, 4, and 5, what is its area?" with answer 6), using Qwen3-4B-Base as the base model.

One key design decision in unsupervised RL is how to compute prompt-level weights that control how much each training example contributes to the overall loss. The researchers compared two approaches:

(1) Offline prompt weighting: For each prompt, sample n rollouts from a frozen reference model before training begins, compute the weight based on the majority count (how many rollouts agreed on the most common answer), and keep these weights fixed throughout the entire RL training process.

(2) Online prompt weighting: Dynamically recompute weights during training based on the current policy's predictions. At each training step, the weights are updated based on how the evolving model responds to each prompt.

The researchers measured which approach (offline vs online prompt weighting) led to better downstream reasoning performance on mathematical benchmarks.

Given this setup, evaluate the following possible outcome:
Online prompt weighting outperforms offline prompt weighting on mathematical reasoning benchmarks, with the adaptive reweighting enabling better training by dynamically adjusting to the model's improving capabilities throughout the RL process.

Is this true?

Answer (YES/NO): NO